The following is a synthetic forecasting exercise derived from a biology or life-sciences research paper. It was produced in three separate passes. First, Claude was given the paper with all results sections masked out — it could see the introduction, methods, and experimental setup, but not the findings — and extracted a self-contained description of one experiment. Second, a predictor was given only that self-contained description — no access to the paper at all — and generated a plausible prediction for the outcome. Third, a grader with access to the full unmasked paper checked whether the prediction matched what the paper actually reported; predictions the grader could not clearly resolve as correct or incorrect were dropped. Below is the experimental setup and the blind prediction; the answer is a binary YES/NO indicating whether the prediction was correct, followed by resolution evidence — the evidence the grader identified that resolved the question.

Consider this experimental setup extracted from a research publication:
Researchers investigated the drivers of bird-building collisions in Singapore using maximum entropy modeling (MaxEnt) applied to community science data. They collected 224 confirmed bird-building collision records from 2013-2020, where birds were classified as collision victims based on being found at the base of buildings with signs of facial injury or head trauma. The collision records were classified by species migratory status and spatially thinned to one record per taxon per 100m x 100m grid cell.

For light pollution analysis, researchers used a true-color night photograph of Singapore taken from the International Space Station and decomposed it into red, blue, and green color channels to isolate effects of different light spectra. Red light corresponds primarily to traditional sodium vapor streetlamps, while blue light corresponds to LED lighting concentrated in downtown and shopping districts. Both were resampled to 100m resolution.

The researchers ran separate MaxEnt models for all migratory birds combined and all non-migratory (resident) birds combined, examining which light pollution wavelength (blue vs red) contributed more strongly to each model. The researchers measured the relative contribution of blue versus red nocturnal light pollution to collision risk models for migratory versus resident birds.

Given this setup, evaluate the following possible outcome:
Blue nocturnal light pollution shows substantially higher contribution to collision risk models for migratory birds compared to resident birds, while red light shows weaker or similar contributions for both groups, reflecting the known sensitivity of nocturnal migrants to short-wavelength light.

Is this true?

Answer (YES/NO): YES